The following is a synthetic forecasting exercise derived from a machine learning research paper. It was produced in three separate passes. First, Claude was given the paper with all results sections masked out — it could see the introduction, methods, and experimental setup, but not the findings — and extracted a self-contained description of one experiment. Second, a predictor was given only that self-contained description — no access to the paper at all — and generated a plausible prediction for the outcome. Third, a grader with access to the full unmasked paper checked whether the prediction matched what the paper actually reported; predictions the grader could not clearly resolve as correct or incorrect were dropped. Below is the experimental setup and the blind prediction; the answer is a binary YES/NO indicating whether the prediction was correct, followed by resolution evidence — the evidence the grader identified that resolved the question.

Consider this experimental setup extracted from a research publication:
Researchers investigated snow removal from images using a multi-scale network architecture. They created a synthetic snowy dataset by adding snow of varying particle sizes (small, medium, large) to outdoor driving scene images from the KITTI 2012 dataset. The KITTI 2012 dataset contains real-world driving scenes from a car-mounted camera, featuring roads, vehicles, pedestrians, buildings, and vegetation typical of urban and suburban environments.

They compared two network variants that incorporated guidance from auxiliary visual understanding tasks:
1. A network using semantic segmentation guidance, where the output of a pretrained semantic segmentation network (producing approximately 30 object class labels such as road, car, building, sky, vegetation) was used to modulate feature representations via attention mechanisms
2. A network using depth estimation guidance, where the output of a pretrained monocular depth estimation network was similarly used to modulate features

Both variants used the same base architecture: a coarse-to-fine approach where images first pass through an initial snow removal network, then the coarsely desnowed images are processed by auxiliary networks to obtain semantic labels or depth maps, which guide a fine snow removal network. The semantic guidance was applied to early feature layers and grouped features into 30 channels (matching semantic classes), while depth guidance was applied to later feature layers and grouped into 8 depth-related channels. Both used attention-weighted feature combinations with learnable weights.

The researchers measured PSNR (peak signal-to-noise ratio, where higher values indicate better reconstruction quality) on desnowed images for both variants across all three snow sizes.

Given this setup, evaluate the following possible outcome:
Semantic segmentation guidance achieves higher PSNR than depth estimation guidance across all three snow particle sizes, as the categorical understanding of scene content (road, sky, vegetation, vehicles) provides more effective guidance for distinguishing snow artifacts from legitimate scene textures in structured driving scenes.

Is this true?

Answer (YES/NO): YES